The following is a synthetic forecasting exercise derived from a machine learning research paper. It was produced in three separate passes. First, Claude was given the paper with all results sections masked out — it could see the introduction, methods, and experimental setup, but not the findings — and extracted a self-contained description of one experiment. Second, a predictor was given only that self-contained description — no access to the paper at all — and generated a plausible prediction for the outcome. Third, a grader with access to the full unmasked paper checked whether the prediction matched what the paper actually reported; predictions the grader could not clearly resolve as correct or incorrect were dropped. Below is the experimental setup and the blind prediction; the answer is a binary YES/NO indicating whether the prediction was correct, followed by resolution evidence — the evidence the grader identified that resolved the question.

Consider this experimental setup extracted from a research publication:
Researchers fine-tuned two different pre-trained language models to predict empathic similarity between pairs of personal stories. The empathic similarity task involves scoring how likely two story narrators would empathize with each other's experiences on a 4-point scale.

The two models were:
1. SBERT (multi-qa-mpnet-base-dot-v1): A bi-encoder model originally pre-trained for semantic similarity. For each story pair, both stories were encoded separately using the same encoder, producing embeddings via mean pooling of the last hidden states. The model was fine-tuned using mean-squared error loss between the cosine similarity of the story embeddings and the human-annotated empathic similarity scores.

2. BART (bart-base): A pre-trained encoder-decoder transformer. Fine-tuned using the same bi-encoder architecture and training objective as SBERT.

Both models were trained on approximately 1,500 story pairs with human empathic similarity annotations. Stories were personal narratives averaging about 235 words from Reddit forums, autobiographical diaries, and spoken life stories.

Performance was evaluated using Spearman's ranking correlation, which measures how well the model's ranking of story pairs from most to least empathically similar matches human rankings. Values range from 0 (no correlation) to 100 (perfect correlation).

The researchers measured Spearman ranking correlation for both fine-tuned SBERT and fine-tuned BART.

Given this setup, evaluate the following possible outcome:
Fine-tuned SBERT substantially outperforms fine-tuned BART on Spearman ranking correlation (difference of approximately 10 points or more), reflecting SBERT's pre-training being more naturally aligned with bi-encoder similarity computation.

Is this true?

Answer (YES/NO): NO